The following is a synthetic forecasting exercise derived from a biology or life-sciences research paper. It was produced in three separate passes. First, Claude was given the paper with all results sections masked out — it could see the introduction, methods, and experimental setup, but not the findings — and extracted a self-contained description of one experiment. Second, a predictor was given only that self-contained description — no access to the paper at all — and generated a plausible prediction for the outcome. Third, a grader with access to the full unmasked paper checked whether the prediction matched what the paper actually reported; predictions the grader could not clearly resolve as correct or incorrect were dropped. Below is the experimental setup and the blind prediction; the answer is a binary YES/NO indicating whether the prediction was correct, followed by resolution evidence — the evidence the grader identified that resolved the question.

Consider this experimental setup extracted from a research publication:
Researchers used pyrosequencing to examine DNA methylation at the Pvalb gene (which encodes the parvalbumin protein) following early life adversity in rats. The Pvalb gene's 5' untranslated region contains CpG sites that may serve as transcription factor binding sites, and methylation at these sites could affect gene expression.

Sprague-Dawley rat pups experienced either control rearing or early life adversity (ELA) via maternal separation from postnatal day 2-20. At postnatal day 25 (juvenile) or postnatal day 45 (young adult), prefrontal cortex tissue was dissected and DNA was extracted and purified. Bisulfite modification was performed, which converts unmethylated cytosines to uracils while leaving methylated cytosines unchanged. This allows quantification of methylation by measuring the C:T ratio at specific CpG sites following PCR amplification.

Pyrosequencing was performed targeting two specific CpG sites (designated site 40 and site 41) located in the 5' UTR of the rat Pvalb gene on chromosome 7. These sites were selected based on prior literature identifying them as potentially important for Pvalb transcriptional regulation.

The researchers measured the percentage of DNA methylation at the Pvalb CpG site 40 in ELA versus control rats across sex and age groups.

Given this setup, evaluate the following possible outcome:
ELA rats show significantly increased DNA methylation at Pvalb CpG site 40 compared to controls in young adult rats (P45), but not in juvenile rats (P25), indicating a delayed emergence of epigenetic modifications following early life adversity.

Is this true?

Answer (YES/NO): NO